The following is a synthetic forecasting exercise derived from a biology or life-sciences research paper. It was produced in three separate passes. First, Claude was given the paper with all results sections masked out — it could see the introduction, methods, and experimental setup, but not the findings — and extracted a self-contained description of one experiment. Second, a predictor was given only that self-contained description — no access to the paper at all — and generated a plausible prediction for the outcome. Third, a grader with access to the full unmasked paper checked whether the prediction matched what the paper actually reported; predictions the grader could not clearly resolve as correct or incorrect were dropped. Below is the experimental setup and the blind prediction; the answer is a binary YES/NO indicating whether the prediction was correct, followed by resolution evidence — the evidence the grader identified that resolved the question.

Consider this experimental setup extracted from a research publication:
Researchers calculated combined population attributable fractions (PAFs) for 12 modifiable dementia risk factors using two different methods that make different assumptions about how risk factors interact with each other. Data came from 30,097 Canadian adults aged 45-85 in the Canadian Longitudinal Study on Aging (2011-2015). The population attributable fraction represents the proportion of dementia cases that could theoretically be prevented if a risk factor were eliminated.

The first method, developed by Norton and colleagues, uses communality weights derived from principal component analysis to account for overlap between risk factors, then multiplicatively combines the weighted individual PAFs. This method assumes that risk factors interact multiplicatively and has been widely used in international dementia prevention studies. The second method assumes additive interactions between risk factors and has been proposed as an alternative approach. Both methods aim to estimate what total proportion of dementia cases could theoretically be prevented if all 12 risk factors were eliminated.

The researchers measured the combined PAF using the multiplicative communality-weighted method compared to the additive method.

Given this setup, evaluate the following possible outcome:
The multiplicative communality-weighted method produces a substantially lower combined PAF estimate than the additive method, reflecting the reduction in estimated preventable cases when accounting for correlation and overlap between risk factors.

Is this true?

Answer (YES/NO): YES